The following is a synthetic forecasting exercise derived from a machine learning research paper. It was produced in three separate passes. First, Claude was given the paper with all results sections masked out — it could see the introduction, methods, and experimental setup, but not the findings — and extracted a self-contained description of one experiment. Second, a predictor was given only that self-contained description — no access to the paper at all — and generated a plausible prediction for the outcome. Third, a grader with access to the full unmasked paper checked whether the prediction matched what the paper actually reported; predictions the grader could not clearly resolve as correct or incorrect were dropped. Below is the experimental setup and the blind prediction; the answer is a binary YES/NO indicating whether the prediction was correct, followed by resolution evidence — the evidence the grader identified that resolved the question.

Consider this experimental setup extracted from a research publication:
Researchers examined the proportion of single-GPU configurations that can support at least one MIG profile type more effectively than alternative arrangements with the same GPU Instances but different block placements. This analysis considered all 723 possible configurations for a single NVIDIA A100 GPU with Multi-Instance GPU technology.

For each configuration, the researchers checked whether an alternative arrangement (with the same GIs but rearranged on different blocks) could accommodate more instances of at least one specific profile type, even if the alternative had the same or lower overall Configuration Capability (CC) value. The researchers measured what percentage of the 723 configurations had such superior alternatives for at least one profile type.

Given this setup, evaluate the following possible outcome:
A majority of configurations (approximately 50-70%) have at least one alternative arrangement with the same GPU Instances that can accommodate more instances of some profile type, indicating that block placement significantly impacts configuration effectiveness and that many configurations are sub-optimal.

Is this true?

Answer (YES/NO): NO